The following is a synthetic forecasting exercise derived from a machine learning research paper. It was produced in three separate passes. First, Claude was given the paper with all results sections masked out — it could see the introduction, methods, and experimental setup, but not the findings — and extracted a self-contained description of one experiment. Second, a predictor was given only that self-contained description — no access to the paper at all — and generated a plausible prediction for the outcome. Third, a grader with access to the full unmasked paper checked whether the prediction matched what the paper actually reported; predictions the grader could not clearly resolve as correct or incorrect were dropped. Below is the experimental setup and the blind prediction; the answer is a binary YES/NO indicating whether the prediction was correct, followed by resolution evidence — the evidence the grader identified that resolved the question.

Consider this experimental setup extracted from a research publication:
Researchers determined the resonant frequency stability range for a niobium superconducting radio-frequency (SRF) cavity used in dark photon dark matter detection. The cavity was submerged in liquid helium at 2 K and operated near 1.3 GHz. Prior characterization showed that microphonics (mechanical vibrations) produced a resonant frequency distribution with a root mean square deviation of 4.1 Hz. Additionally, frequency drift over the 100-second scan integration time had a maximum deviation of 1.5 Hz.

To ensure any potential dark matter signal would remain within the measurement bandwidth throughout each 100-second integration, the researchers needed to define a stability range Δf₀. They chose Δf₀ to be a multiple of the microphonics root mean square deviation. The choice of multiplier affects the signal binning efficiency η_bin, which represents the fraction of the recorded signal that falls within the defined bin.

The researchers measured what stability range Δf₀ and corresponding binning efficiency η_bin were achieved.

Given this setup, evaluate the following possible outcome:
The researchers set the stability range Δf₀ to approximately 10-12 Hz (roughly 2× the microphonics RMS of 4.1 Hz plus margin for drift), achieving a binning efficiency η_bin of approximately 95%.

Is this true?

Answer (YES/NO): NO